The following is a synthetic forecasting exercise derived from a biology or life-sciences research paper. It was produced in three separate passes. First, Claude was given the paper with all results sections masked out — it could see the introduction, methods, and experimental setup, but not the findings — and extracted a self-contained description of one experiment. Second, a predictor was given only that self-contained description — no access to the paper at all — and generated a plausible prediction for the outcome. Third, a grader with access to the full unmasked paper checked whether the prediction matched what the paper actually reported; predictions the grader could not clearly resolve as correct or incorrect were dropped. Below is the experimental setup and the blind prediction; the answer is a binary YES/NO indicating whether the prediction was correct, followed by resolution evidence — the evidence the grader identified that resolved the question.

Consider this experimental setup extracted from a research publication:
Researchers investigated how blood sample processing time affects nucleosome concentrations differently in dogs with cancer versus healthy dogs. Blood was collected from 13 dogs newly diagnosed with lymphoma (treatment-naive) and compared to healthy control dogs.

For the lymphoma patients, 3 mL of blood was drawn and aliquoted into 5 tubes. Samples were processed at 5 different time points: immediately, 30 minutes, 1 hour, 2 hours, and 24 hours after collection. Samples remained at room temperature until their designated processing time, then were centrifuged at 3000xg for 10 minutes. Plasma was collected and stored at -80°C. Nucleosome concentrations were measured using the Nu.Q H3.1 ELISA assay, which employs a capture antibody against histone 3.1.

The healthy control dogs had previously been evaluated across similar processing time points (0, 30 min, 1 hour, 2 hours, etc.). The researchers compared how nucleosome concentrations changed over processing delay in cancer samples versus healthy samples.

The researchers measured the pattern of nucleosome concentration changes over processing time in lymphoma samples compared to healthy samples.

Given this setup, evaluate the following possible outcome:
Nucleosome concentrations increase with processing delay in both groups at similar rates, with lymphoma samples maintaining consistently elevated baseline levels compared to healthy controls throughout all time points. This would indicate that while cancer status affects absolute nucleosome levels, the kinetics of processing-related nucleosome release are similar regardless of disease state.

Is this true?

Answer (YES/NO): NO